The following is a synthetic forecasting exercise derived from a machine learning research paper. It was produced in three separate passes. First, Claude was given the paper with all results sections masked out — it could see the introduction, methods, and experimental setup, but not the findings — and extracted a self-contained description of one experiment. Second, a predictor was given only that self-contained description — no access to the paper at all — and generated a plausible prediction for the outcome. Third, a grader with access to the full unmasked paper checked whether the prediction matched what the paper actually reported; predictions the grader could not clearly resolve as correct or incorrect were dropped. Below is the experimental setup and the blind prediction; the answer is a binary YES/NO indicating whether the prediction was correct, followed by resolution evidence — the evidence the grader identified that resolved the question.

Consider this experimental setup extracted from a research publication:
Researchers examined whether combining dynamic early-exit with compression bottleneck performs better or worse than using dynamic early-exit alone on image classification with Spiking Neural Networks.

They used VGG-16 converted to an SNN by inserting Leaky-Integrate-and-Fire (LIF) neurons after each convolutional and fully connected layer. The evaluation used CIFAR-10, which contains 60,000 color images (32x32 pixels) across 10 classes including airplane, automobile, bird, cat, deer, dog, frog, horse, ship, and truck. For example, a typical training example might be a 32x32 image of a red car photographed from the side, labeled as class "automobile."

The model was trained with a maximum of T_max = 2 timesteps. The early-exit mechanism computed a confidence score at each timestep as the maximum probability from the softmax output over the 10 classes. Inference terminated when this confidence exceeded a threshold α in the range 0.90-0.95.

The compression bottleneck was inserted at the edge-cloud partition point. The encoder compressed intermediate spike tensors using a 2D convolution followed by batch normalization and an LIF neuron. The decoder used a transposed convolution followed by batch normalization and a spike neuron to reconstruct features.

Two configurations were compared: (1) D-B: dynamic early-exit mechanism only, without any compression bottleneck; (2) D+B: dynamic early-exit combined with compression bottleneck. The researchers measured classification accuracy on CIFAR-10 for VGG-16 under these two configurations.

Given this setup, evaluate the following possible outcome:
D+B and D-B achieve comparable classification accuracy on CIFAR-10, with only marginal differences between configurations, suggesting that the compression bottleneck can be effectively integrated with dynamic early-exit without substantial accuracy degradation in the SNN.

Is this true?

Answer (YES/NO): YES